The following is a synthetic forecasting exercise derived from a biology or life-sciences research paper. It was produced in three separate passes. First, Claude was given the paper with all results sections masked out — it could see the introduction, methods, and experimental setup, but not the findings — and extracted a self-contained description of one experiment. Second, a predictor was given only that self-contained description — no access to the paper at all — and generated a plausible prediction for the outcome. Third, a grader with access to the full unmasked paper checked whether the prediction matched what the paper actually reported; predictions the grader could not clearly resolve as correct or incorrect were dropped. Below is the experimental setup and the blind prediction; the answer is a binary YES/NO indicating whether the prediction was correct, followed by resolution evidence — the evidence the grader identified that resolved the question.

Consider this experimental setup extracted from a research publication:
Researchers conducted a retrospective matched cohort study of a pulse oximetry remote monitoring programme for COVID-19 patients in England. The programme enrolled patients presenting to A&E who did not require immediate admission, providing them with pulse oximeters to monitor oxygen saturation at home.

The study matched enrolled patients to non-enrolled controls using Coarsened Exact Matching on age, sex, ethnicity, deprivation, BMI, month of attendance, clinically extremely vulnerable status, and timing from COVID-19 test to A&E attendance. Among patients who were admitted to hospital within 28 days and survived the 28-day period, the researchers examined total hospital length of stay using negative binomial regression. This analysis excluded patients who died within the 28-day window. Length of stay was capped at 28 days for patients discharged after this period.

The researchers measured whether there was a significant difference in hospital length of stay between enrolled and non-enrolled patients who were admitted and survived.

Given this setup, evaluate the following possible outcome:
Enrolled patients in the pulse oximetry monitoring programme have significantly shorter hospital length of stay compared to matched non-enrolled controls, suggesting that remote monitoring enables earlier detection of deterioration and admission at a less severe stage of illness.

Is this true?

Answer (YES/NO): NO